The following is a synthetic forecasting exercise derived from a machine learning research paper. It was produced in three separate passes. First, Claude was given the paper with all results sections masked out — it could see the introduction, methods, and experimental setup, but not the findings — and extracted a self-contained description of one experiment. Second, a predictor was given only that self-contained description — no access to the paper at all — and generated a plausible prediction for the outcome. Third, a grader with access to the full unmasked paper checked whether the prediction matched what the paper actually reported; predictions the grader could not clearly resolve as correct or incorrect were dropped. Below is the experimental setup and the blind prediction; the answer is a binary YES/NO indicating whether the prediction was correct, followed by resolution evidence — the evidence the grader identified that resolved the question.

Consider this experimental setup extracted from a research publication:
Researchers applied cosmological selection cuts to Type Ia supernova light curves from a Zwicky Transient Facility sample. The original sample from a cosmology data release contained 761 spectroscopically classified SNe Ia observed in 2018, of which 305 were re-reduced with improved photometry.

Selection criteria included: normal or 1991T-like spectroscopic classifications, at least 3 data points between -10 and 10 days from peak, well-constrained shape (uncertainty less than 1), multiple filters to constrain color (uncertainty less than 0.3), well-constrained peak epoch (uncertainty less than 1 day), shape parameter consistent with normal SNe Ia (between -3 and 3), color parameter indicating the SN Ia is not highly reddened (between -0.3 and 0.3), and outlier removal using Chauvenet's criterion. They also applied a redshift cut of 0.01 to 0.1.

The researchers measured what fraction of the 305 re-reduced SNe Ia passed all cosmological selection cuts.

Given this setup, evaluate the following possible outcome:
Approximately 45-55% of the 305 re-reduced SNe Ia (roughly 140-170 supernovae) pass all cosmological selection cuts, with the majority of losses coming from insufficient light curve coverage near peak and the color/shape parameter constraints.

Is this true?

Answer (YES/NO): NO